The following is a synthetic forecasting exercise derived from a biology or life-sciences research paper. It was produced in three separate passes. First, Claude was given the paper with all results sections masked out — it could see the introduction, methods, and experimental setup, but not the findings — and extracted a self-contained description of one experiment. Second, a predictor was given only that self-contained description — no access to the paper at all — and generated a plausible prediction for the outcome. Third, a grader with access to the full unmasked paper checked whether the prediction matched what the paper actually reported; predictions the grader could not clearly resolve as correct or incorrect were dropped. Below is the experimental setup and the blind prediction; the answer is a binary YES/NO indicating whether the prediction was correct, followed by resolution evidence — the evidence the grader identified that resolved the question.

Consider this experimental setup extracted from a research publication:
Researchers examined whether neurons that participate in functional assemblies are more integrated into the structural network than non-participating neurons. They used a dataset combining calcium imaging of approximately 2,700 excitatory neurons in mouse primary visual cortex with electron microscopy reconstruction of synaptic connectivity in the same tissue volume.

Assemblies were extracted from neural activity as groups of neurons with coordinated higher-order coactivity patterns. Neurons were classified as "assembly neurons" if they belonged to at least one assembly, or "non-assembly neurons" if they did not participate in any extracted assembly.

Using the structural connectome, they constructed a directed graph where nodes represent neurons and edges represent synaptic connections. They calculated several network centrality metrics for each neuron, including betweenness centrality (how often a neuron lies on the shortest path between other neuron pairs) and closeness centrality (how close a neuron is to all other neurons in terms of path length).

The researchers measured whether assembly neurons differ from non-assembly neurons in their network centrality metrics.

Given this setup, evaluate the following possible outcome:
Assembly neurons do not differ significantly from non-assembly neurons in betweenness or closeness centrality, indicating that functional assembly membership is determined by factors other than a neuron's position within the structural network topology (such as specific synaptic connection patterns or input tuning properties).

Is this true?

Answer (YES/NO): NO